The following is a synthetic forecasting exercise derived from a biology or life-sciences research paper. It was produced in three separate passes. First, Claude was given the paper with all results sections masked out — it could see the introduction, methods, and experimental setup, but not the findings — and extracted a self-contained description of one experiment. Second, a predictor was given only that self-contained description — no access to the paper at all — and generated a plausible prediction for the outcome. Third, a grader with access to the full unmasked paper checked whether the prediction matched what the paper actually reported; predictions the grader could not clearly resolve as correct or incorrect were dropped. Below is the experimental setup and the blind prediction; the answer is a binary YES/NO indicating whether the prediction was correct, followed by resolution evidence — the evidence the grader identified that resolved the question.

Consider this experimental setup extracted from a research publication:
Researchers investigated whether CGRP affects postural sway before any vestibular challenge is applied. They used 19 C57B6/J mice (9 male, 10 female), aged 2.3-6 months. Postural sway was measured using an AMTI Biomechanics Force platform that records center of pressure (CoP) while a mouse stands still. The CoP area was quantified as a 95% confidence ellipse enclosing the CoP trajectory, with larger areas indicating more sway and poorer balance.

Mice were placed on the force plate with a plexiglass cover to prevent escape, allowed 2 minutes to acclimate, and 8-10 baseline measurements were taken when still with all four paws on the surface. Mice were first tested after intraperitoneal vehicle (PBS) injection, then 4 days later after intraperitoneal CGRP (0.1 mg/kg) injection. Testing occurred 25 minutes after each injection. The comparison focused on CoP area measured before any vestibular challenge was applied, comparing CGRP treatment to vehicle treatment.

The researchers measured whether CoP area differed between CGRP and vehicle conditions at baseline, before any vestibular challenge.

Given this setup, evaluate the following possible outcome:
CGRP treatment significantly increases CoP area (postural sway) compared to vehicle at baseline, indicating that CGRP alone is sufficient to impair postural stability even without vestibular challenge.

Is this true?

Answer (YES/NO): YES